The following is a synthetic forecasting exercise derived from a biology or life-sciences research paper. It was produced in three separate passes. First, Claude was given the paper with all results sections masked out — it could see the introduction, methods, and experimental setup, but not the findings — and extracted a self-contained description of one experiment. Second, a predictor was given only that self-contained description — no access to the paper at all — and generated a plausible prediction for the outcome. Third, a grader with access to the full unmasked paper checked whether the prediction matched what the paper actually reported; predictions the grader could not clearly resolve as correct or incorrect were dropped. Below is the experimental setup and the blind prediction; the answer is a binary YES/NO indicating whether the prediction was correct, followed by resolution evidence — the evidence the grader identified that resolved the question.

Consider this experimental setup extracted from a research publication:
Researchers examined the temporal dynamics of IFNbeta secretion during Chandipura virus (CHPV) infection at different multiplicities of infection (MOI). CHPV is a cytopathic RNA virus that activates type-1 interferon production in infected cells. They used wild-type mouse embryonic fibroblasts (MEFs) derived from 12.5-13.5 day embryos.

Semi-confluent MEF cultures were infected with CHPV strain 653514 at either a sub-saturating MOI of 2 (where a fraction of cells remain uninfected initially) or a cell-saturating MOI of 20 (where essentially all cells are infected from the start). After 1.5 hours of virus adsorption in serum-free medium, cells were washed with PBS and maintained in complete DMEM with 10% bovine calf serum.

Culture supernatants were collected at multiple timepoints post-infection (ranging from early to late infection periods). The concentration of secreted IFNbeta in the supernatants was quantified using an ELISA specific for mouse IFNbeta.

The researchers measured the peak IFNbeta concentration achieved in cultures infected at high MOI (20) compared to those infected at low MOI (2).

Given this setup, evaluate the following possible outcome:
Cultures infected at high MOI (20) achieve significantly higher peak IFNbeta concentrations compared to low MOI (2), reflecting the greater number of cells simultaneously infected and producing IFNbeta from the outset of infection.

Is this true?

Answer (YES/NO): NO